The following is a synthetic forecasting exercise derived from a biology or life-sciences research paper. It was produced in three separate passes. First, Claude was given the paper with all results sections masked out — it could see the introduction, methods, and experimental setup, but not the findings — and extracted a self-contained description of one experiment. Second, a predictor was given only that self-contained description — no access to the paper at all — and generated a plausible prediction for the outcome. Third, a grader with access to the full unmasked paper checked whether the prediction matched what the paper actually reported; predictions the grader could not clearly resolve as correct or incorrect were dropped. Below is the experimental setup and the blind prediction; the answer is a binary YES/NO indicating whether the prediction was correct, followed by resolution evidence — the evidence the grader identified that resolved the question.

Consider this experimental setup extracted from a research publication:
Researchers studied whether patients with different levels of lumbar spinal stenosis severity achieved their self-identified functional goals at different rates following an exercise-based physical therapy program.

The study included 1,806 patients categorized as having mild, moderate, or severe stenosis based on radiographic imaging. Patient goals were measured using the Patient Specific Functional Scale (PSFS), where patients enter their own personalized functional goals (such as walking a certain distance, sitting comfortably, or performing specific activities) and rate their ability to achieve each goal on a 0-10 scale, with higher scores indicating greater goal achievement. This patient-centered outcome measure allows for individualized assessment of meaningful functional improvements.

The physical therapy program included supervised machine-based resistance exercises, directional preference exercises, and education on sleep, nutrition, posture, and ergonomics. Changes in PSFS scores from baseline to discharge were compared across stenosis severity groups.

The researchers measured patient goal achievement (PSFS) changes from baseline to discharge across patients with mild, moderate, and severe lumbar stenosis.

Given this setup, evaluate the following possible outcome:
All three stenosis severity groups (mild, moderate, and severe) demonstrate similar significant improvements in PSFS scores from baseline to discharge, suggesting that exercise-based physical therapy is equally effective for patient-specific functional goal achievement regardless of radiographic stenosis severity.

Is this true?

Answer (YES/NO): YES